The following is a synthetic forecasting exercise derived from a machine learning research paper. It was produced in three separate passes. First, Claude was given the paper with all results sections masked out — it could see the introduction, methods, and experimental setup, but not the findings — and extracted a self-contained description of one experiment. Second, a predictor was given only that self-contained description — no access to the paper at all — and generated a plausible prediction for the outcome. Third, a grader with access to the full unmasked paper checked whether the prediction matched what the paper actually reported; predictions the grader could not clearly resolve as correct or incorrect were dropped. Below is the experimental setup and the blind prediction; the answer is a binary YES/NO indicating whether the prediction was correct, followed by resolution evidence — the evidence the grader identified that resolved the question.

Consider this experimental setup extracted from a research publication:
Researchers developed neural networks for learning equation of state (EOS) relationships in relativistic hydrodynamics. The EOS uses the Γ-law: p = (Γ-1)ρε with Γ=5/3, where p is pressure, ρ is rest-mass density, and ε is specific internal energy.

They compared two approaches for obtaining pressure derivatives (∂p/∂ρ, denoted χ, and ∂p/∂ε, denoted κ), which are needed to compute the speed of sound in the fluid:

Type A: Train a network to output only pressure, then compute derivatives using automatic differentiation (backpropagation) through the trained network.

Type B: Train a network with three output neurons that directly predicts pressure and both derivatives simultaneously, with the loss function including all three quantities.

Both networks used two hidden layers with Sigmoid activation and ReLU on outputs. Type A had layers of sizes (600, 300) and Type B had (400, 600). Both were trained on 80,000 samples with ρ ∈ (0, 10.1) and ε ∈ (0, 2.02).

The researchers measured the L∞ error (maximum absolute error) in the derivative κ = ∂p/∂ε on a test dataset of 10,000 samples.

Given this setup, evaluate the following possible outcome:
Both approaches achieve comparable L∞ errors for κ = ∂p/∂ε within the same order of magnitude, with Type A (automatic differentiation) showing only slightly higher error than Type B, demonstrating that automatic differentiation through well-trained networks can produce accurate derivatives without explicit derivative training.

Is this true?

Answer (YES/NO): NO